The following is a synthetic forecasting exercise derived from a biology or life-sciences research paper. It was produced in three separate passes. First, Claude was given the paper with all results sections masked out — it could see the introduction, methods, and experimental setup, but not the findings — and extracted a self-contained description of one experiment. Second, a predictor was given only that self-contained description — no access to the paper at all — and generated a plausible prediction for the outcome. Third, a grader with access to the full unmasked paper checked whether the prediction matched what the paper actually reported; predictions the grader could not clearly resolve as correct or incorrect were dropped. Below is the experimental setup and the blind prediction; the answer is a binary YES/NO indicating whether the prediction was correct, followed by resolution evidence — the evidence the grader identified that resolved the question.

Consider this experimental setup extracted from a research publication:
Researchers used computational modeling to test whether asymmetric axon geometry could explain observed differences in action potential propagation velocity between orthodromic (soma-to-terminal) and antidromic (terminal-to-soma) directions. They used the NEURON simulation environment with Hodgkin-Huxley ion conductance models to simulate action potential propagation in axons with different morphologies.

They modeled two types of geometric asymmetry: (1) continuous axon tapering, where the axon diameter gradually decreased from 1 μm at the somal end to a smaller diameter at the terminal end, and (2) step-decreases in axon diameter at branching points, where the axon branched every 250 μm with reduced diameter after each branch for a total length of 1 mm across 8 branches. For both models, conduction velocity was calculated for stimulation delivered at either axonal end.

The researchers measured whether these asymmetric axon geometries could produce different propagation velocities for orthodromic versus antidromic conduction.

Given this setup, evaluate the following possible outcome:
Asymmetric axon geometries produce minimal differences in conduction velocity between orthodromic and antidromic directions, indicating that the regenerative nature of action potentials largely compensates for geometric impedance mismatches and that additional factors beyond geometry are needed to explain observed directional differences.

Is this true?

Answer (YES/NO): NO